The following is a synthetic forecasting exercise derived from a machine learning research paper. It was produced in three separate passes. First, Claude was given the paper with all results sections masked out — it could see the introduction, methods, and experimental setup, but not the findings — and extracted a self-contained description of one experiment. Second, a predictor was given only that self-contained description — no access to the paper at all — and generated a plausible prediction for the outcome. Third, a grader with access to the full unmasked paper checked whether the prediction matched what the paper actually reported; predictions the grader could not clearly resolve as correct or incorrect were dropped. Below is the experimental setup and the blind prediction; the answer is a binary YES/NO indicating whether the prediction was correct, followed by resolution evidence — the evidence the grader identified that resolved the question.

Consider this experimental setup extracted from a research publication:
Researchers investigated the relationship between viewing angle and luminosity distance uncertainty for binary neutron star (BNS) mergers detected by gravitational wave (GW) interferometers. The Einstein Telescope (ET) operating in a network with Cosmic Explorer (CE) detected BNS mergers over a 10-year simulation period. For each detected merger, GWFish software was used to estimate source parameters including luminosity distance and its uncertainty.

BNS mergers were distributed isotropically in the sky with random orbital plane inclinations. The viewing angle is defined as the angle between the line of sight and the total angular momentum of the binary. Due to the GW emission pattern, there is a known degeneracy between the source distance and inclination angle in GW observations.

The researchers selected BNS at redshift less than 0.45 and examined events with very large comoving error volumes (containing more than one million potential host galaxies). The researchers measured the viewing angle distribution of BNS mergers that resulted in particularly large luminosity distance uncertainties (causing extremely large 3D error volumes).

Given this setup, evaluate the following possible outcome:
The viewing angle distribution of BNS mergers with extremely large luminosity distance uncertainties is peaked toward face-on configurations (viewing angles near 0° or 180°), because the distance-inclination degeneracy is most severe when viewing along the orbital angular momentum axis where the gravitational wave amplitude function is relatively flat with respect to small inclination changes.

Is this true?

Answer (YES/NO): YES